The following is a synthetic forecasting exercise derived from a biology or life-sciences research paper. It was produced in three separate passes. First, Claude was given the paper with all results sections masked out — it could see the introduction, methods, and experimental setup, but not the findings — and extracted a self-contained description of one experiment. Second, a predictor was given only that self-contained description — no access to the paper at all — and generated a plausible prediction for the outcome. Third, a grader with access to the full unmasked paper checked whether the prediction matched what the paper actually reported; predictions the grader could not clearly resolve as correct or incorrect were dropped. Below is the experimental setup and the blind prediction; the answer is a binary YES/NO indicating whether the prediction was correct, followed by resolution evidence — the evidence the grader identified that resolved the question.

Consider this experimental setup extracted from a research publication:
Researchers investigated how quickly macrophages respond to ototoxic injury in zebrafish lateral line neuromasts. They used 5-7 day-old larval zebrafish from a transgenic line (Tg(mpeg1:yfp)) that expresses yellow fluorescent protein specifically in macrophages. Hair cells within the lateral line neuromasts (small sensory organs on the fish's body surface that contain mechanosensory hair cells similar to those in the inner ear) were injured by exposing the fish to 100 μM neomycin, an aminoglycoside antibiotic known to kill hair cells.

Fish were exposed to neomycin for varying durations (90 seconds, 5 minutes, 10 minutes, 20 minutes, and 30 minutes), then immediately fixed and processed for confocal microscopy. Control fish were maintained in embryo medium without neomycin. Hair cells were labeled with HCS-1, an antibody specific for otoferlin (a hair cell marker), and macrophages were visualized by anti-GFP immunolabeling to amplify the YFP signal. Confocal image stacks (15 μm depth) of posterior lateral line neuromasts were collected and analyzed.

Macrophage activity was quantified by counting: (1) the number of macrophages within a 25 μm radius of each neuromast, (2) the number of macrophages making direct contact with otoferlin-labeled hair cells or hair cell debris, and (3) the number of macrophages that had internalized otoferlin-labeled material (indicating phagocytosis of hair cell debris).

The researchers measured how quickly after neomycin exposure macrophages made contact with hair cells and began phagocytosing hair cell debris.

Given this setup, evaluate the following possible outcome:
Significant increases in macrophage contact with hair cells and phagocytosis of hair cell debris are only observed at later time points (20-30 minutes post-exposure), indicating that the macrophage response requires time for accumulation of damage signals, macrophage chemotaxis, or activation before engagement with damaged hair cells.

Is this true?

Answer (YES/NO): YES